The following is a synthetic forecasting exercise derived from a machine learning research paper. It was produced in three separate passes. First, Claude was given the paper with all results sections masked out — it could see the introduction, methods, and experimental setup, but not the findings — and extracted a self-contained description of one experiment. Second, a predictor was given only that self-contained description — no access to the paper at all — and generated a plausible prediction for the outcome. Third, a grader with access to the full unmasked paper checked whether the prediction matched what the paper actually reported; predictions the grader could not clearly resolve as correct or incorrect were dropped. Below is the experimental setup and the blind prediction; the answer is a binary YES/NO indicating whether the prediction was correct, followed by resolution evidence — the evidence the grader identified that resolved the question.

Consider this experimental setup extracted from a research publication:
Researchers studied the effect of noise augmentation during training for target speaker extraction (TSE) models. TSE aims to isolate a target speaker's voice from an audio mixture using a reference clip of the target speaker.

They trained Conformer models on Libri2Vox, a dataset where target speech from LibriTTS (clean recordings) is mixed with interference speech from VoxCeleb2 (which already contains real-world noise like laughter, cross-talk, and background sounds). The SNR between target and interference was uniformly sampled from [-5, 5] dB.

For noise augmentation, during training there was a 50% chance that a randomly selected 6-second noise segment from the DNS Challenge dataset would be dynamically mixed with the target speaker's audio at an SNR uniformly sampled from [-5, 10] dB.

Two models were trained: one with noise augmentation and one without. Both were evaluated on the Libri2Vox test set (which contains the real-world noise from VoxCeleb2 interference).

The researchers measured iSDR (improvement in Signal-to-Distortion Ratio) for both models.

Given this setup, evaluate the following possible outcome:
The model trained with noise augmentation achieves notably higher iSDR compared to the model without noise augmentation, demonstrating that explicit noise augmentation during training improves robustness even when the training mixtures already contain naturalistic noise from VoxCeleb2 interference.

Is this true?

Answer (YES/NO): NO